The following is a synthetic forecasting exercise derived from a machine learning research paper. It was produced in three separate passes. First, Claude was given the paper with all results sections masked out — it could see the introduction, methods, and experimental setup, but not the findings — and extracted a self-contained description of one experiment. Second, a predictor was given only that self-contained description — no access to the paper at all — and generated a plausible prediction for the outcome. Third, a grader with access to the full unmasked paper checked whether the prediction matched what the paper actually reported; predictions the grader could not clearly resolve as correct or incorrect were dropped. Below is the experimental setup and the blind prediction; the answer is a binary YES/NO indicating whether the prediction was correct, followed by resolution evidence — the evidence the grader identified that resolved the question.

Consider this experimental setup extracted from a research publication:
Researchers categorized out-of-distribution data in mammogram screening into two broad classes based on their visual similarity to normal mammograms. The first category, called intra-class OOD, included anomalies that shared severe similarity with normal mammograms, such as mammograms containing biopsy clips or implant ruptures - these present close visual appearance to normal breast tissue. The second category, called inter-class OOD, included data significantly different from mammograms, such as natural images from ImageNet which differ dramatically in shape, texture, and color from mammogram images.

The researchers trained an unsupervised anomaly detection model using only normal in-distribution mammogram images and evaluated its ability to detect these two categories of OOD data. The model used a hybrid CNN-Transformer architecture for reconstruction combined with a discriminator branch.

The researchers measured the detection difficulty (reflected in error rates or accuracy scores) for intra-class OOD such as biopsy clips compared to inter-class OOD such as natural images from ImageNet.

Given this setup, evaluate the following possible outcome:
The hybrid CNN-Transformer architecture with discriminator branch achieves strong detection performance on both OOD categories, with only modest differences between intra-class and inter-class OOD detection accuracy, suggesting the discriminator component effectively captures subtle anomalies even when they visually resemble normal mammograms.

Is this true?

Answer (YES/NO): NO